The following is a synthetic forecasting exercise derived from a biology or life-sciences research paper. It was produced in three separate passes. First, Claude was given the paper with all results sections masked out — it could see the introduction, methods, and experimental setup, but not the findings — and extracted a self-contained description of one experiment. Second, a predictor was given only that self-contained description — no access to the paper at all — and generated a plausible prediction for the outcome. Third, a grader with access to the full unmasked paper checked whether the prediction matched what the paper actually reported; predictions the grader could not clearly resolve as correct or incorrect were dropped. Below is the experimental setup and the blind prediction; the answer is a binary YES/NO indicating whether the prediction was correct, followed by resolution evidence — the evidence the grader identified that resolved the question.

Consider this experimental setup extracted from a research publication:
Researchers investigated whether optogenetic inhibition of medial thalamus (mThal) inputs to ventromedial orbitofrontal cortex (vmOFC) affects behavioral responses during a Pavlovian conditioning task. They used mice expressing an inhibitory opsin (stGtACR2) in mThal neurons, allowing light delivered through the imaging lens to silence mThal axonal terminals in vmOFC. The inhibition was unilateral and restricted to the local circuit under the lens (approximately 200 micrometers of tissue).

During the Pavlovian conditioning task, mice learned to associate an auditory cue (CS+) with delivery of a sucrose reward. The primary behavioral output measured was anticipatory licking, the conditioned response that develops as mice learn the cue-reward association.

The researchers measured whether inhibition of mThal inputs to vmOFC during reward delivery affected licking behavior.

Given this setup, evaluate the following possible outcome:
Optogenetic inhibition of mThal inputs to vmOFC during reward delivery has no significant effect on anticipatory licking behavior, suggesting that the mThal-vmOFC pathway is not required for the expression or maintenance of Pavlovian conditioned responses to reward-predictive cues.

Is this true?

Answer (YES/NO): YES